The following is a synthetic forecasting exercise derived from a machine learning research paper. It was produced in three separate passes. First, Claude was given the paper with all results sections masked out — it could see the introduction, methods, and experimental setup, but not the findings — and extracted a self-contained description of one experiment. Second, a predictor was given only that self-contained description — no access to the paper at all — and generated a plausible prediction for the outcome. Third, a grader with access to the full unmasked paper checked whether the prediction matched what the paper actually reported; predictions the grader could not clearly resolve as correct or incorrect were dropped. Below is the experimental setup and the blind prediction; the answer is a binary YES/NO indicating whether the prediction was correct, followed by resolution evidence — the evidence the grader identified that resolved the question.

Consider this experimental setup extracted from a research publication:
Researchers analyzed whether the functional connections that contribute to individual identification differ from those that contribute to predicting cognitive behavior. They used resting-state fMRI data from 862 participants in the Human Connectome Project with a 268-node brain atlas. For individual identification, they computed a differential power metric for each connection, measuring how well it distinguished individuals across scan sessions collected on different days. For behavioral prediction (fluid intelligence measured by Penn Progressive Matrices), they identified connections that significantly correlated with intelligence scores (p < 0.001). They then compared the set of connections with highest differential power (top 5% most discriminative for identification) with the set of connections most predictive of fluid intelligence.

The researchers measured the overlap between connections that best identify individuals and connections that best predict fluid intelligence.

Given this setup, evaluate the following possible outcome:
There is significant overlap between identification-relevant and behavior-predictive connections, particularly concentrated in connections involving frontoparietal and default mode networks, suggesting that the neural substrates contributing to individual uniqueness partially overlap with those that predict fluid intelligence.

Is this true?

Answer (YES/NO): NO